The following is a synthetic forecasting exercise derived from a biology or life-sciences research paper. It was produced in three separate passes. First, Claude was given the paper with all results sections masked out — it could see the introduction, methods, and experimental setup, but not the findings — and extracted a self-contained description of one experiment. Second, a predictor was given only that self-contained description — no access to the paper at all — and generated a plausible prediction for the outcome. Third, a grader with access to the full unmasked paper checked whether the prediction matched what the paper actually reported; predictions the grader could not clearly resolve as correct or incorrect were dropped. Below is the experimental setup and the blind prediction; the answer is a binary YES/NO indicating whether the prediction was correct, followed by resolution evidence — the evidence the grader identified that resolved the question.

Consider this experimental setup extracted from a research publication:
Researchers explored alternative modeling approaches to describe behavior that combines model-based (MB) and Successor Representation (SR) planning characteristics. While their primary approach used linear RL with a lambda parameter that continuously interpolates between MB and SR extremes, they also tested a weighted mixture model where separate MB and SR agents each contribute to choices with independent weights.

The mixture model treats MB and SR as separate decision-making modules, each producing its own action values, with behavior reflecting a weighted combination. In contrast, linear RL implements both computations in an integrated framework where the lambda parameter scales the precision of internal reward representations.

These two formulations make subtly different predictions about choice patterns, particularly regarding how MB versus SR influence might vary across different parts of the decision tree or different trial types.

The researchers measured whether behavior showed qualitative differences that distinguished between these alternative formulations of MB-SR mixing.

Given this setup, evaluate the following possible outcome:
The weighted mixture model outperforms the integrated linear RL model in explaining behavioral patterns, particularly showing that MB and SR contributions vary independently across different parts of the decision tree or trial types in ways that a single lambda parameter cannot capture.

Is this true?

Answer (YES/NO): NO